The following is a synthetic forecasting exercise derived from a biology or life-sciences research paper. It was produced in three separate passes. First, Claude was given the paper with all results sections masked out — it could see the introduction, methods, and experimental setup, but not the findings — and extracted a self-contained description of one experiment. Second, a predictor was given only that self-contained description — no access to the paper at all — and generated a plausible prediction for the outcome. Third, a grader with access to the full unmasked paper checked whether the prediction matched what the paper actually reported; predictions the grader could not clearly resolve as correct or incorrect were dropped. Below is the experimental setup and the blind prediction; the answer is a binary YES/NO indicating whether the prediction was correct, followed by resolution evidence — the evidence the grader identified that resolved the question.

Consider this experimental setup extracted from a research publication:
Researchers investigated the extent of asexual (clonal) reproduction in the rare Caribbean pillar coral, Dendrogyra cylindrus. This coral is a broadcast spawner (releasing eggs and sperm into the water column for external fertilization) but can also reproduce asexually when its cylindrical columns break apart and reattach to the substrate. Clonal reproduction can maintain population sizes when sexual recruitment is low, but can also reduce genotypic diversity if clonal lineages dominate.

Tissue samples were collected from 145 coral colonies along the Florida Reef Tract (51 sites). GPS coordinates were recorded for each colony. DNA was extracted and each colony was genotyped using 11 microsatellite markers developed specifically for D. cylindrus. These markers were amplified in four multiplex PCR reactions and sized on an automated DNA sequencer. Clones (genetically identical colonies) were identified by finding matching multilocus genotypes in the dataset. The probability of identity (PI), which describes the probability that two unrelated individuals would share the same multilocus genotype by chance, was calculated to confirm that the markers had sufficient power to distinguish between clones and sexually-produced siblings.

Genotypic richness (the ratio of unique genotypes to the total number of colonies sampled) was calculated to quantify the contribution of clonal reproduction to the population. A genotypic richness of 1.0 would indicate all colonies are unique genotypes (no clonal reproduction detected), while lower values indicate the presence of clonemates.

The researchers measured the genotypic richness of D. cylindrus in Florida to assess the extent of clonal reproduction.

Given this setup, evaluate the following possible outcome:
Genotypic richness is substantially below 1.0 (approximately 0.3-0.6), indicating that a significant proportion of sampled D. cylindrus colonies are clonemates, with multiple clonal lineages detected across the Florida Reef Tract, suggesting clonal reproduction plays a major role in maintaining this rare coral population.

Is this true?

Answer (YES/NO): YES